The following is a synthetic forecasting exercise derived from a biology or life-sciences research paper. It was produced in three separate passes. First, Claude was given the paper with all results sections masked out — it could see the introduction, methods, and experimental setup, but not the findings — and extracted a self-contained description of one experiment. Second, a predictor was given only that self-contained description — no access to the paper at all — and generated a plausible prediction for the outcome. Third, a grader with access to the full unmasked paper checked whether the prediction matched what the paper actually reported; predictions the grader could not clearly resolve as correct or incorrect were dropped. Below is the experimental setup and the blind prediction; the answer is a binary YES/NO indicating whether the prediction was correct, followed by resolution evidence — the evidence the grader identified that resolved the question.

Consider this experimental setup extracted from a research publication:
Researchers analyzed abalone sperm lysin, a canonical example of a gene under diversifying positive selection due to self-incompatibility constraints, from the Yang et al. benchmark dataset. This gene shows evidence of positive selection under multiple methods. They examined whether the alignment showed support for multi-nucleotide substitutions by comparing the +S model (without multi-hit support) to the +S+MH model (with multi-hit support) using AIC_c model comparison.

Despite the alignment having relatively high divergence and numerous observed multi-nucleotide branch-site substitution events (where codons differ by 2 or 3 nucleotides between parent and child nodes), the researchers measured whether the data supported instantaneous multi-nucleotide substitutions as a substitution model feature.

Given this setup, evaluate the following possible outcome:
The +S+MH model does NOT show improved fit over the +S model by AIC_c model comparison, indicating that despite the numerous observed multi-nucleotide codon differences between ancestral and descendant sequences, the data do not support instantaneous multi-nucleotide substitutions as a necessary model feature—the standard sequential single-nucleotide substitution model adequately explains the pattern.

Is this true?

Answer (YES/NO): YES